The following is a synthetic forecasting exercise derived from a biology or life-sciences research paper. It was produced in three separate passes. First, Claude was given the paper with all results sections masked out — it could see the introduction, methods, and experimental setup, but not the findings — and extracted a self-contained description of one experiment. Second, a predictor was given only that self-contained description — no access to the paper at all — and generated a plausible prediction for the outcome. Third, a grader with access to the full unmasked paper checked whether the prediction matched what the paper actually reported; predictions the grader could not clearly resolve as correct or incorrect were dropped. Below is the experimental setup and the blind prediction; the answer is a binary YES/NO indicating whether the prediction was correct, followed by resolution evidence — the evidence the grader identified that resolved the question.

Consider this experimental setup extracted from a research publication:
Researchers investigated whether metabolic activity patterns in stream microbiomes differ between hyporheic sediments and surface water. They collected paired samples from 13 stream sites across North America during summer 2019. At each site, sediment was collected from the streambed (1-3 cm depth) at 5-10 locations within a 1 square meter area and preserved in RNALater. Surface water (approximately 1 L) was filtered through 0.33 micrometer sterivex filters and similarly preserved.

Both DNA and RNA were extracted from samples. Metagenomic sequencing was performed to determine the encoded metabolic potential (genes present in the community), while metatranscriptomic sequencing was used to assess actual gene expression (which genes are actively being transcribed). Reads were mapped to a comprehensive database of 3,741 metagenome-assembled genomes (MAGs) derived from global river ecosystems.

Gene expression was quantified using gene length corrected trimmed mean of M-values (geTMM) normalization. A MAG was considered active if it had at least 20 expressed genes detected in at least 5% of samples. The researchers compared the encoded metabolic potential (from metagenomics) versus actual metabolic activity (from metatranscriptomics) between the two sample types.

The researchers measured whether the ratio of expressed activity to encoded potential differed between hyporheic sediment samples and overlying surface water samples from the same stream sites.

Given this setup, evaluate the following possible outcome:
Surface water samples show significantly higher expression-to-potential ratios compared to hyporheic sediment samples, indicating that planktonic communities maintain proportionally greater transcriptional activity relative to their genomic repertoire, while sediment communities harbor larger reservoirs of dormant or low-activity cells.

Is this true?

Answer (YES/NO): NO